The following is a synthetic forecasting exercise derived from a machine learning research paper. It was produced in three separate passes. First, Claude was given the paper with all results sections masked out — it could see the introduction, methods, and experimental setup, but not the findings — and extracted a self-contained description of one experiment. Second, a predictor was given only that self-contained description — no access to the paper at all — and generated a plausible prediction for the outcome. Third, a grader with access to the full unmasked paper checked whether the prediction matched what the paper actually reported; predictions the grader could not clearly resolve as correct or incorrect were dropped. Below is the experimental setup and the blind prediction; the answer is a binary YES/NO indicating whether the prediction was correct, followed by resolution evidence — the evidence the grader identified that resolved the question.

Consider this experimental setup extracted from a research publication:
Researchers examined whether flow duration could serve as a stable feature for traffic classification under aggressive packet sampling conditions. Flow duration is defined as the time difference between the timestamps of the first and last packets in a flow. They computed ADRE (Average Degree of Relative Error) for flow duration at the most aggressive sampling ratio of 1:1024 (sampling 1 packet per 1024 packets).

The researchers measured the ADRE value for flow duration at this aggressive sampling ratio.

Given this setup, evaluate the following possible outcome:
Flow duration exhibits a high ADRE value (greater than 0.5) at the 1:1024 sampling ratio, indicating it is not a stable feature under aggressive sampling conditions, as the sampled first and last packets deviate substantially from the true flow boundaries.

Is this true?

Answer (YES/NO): NO